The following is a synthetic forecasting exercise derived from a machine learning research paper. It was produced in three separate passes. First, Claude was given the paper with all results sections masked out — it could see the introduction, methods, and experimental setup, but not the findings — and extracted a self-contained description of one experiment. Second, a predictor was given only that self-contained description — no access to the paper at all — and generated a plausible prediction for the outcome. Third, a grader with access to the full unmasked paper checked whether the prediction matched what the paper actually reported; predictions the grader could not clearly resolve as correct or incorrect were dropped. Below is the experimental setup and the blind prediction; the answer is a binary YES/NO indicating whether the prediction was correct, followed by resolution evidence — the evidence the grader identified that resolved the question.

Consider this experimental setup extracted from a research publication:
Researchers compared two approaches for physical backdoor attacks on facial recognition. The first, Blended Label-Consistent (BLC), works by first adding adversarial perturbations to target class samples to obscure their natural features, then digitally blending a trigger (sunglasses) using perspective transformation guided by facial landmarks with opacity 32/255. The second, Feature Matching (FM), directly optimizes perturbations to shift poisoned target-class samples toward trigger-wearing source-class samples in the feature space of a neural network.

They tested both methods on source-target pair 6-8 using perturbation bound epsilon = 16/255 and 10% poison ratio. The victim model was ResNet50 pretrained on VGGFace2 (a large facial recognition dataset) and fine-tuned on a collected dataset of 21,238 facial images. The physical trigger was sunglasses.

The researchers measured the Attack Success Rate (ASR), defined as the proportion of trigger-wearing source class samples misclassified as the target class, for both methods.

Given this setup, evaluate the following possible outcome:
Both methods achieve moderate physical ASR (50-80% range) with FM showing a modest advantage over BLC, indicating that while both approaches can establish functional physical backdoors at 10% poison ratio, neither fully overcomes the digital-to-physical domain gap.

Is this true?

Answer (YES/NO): NO